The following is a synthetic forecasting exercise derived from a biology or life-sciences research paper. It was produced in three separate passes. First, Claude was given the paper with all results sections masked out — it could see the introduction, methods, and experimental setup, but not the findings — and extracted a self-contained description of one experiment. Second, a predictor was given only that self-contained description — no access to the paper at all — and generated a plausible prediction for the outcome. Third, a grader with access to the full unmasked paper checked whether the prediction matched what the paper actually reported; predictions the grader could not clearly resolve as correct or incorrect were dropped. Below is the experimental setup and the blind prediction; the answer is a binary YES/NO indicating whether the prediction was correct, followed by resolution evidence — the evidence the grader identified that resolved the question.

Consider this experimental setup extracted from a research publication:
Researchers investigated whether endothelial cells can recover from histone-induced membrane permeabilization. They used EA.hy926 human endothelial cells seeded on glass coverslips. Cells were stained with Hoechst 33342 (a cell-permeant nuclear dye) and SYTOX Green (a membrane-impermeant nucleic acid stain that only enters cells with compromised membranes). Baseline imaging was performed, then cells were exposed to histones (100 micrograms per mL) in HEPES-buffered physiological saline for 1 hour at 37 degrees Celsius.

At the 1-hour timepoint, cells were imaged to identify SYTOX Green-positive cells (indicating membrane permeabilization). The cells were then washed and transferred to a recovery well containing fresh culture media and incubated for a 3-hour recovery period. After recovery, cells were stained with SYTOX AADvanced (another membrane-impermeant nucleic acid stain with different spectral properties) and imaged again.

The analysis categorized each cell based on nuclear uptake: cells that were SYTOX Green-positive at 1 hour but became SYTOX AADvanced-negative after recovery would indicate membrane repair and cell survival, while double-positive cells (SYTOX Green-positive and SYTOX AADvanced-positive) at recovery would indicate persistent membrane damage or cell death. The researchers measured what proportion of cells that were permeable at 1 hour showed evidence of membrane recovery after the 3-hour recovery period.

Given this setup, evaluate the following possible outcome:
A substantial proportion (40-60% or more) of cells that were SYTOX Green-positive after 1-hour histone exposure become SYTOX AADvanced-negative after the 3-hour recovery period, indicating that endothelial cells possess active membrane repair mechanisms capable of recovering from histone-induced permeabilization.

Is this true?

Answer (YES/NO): NO